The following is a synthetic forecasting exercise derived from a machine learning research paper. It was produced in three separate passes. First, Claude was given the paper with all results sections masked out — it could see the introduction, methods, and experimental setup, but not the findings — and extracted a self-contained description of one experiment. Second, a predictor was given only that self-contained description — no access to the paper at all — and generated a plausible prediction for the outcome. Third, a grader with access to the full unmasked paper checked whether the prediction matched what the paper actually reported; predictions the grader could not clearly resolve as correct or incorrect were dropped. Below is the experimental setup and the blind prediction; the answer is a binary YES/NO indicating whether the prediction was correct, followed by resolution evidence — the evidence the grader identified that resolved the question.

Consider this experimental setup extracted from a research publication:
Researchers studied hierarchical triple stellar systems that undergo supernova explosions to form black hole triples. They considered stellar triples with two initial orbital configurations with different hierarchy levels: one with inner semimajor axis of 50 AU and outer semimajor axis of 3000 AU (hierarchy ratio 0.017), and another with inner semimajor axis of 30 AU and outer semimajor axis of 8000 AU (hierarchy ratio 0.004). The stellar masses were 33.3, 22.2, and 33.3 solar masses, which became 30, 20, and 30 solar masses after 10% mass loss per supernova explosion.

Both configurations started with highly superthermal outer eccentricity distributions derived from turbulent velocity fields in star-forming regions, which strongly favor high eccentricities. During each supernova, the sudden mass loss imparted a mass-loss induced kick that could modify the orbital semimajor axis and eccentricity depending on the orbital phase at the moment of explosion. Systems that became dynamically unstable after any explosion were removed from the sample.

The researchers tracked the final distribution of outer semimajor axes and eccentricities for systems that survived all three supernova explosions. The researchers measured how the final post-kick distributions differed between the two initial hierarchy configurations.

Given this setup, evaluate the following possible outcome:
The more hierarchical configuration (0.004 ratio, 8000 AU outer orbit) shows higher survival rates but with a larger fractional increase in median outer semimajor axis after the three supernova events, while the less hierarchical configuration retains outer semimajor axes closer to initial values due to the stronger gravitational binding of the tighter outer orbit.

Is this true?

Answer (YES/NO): NO